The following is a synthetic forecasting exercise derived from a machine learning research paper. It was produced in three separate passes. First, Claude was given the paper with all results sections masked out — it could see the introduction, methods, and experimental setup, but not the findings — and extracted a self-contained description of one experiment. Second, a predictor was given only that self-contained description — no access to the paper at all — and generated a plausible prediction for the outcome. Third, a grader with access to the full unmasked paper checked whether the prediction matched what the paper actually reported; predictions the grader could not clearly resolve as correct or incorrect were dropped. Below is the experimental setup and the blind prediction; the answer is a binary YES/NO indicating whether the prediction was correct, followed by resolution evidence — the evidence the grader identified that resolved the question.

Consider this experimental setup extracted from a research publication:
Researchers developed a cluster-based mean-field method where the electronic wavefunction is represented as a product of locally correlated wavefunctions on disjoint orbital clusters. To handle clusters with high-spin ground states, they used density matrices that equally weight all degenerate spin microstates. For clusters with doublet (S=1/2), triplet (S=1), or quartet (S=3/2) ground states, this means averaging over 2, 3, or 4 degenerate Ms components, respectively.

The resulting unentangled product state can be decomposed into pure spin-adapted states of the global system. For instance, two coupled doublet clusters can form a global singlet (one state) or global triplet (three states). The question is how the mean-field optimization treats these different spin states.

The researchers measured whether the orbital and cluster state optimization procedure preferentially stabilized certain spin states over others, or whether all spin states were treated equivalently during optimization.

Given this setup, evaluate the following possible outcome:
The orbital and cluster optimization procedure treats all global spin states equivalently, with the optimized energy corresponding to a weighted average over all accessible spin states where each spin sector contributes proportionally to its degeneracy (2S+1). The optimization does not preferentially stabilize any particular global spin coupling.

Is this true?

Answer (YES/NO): YES